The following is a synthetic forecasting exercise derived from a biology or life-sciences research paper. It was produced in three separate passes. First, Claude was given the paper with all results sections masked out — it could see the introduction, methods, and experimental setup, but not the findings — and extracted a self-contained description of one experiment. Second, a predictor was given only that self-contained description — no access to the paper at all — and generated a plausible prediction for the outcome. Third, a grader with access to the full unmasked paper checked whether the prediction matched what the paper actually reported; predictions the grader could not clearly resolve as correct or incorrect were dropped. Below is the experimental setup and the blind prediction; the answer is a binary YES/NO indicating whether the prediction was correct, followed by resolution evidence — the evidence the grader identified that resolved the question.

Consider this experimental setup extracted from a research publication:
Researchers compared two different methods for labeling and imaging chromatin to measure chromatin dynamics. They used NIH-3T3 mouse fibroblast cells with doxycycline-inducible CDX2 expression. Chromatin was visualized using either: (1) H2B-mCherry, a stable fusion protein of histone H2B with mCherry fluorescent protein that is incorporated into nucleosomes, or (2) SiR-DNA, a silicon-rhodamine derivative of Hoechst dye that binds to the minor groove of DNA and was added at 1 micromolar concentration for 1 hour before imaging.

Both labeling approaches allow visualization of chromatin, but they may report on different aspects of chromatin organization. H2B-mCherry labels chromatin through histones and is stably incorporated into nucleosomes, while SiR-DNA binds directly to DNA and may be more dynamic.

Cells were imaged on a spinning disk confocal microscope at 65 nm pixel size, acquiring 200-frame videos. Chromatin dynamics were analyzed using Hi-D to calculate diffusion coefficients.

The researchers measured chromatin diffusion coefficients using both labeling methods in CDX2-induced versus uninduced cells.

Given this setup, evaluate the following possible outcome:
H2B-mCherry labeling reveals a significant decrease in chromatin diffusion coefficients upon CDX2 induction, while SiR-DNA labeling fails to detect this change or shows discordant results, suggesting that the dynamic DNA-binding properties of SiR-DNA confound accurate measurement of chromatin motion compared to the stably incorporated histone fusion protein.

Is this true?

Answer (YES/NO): NO